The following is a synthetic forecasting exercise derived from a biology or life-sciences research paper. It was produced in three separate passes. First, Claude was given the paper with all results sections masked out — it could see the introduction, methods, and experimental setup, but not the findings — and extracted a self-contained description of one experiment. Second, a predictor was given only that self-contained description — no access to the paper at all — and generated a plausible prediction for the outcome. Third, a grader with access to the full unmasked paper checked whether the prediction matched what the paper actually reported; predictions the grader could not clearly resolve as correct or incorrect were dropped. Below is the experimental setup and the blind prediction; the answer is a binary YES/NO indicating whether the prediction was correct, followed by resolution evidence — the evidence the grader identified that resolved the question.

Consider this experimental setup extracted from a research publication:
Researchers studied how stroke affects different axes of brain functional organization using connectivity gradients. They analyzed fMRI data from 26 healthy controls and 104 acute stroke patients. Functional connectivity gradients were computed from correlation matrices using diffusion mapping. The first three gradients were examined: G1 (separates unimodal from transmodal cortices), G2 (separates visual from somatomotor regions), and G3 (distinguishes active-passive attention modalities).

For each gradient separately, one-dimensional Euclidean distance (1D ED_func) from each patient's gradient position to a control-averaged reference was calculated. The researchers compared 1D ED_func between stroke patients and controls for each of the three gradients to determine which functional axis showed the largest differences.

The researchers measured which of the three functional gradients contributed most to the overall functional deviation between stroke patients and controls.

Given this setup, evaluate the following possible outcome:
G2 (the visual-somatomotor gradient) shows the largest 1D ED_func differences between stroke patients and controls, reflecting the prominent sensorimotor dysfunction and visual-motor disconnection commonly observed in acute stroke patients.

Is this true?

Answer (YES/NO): YES